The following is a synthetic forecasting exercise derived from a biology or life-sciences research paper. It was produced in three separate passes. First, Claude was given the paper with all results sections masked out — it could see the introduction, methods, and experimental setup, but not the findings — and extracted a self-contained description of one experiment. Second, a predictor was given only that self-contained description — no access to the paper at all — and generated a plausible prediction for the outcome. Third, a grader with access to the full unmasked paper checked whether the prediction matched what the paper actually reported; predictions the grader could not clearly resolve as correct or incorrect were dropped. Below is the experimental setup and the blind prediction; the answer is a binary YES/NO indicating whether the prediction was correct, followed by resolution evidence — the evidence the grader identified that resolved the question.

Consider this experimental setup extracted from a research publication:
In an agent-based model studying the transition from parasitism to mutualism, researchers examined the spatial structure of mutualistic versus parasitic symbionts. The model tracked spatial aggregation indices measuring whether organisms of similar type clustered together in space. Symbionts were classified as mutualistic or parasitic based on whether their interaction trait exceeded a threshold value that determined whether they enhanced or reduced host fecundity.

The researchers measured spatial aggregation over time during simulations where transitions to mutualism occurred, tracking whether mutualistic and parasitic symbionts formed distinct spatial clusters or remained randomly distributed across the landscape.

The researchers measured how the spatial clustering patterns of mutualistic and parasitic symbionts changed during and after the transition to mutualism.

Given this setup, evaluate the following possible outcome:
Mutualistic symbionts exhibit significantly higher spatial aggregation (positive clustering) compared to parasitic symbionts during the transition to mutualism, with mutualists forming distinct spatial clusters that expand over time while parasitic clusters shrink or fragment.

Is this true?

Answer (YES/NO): NO